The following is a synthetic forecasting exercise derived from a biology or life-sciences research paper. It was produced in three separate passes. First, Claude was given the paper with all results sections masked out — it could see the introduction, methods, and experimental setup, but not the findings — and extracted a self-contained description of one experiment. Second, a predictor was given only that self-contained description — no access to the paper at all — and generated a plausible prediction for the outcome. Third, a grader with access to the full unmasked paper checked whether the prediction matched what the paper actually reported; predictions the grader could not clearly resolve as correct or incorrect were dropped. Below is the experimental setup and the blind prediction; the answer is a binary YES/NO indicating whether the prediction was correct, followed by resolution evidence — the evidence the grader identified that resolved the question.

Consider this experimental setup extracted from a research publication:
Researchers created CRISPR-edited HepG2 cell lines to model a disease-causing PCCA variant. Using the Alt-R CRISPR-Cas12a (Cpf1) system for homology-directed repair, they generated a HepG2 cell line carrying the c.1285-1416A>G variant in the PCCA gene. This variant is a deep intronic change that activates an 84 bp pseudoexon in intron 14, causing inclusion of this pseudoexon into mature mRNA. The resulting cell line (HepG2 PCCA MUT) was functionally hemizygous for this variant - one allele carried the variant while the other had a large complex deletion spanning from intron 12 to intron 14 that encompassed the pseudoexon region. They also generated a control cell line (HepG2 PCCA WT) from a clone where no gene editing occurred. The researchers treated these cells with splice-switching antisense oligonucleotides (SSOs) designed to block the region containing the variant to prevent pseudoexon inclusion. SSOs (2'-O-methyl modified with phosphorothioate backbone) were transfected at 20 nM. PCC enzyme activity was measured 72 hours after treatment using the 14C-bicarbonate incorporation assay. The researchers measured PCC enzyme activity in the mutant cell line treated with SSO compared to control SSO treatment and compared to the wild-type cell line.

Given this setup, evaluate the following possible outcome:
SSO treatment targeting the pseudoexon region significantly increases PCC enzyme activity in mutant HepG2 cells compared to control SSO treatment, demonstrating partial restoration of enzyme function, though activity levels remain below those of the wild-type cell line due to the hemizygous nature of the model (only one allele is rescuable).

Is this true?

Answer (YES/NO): YES